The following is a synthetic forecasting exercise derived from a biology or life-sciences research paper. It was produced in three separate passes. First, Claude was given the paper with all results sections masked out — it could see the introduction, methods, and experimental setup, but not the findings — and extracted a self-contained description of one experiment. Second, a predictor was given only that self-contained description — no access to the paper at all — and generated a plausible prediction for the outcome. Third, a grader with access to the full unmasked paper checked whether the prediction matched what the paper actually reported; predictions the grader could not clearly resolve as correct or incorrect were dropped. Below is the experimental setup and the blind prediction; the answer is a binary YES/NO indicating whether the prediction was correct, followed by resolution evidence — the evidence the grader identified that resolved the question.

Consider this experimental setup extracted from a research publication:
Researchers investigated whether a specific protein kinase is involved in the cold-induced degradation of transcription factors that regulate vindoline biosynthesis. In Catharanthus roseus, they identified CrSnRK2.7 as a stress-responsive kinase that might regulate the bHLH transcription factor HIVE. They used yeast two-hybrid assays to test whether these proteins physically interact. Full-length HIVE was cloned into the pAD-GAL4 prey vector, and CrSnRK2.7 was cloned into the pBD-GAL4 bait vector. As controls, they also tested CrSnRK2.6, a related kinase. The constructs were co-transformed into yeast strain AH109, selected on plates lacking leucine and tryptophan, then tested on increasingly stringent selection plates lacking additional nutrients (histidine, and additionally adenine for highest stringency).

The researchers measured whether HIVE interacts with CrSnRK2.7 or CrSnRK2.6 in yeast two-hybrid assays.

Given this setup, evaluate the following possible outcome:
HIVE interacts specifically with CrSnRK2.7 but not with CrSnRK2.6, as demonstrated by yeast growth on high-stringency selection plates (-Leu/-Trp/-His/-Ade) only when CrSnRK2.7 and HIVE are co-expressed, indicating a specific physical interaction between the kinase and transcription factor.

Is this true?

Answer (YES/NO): YES